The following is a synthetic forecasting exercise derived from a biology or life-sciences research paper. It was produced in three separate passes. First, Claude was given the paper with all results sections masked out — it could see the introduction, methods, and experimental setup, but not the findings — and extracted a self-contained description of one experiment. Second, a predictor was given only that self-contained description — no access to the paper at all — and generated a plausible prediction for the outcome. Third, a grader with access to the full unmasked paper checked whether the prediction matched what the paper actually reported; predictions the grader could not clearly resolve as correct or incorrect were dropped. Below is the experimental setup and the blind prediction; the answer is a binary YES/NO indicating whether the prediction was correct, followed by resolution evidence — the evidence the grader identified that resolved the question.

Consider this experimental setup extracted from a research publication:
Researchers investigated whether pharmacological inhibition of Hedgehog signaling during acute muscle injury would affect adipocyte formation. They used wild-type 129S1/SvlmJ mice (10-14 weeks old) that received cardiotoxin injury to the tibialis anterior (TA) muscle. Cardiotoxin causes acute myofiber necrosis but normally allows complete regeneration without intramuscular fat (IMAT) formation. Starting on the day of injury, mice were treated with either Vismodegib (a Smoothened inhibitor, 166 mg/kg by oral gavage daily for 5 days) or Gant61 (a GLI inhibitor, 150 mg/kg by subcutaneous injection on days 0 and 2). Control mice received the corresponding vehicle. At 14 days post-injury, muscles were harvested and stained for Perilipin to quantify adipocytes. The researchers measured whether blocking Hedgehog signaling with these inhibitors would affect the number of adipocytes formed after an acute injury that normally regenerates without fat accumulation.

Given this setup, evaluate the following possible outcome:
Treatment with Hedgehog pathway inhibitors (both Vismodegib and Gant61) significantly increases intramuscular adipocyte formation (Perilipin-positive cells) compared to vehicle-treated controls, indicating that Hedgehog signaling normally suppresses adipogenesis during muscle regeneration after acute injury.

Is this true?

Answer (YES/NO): YES